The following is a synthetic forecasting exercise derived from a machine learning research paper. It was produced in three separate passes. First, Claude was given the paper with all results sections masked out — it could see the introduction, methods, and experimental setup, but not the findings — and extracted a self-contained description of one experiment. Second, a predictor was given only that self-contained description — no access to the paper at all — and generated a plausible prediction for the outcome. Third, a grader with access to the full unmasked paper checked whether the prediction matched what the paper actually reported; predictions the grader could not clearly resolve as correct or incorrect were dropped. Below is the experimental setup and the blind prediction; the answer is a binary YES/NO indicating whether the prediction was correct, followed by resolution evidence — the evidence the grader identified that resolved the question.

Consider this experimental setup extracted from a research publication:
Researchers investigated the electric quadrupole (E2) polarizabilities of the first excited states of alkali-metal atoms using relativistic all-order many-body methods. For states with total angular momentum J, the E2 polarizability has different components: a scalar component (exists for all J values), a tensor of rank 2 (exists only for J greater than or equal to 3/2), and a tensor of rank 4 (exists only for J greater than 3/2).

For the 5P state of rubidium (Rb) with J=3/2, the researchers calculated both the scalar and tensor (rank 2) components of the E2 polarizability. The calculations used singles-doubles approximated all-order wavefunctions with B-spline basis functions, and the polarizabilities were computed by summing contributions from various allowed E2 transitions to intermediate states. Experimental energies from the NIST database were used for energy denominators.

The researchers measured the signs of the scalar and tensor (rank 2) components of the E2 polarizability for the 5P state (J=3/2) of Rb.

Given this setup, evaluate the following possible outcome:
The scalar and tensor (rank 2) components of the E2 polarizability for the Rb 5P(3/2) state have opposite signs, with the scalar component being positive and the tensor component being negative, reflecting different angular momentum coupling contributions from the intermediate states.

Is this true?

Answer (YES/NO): NO